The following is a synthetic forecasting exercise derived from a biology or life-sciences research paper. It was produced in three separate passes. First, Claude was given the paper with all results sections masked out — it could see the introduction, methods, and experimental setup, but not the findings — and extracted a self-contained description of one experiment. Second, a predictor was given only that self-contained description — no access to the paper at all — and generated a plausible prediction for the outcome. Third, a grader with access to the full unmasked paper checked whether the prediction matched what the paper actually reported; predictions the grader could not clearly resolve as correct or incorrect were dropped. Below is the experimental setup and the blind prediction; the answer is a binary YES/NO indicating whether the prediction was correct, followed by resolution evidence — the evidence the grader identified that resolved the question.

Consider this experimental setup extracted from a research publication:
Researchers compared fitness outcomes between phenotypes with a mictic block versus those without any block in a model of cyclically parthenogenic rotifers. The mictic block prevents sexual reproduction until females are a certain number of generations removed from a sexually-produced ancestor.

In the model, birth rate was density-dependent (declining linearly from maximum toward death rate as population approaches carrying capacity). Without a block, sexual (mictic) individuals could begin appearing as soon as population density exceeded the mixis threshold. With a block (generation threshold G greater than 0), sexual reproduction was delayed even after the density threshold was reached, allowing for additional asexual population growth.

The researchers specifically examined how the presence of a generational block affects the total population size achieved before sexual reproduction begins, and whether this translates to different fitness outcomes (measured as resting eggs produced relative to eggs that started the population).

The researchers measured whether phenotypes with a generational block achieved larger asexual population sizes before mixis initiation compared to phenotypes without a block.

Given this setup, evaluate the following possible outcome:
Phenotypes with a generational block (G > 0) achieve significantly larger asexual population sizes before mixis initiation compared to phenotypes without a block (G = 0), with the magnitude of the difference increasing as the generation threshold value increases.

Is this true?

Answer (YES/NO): NO